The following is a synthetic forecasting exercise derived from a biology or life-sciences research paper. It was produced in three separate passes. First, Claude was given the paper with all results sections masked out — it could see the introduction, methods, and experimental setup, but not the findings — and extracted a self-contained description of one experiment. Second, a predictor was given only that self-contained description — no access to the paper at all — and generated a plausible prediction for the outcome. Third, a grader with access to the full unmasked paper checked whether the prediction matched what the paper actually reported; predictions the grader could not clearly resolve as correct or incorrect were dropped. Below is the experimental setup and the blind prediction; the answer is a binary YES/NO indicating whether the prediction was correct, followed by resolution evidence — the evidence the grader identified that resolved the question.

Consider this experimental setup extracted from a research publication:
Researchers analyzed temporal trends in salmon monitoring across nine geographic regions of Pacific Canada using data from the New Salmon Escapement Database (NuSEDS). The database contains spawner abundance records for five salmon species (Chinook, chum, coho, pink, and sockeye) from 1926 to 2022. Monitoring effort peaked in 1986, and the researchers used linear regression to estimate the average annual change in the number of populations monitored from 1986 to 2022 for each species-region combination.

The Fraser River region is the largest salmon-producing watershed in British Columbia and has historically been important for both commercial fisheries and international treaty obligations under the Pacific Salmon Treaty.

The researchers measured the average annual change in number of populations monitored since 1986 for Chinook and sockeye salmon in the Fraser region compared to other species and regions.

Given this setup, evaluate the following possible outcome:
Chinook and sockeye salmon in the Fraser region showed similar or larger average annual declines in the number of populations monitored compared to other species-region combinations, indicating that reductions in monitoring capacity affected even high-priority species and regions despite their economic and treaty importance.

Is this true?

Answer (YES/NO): NO